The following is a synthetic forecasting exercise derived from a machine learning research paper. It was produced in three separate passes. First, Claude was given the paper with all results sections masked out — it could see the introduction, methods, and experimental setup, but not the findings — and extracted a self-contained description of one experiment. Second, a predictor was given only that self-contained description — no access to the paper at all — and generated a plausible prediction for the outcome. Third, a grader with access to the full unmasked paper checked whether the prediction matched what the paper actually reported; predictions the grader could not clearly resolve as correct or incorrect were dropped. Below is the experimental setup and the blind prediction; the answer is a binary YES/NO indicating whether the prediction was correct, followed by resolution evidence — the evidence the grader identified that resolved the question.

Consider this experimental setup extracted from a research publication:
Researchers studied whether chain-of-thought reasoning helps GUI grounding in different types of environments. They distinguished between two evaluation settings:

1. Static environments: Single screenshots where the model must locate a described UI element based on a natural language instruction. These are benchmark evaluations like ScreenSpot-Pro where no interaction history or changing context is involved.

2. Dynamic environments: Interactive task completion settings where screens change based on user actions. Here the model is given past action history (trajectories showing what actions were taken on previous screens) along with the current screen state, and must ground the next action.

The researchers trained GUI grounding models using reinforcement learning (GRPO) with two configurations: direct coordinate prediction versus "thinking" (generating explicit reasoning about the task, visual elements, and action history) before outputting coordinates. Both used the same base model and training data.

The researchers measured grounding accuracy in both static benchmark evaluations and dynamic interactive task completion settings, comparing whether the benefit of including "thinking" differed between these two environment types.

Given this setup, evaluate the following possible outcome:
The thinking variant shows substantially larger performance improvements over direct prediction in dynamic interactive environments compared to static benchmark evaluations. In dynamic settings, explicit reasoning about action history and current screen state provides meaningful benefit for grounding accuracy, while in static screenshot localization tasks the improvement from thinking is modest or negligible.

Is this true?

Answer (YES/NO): YES